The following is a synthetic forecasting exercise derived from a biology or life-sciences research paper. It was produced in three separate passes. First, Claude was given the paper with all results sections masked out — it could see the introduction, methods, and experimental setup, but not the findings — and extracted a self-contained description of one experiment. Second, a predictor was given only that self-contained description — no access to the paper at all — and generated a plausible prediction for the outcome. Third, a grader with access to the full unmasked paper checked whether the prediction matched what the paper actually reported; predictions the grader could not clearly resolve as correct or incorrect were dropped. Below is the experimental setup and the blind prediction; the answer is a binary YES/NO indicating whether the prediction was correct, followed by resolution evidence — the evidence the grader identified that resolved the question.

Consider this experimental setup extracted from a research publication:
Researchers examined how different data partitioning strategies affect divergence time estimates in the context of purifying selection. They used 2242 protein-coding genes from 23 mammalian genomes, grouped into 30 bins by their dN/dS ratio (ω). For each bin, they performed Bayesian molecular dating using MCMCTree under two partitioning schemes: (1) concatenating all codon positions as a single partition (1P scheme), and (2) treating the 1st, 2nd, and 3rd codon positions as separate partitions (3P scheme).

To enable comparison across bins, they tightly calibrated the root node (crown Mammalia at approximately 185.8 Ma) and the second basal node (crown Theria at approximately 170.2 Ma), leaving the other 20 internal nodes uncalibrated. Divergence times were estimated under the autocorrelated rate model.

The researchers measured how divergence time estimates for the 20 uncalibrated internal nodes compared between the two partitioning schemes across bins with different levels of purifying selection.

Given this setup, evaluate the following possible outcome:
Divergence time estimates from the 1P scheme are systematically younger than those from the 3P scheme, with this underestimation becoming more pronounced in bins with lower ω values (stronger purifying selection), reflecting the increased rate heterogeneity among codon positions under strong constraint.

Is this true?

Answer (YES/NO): YES